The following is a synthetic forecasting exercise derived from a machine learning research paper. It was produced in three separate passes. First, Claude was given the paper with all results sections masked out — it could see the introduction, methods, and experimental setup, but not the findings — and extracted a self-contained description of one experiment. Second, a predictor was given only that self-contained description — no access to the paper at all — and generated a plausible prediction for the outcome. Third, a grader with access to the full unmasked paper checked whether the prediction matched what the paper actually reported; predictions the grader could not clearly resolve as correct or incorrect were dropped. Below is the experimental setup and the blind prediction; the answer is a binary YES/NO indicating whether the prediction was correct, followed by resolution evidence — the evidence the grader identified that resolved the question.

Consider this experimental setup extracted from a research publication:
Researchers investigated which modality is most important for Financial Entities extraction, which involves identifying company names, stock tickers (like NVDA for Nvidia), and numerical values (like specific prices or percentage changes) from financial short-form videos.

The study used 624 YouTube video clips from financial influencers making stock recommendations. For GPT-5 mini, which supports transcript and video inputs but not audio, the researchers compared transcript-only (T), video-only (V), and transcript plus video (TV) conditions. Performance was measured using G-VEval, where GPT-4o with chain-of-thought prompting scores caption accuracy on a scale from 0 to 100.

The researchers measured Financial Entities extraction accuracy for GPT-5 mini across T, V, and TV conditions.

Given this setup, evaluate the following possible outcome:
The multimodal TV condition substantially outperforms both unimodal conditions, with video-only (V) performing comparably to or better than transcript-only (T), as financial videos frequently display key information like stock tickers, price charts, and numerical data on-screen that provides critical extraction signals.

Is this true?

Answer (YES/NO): NO